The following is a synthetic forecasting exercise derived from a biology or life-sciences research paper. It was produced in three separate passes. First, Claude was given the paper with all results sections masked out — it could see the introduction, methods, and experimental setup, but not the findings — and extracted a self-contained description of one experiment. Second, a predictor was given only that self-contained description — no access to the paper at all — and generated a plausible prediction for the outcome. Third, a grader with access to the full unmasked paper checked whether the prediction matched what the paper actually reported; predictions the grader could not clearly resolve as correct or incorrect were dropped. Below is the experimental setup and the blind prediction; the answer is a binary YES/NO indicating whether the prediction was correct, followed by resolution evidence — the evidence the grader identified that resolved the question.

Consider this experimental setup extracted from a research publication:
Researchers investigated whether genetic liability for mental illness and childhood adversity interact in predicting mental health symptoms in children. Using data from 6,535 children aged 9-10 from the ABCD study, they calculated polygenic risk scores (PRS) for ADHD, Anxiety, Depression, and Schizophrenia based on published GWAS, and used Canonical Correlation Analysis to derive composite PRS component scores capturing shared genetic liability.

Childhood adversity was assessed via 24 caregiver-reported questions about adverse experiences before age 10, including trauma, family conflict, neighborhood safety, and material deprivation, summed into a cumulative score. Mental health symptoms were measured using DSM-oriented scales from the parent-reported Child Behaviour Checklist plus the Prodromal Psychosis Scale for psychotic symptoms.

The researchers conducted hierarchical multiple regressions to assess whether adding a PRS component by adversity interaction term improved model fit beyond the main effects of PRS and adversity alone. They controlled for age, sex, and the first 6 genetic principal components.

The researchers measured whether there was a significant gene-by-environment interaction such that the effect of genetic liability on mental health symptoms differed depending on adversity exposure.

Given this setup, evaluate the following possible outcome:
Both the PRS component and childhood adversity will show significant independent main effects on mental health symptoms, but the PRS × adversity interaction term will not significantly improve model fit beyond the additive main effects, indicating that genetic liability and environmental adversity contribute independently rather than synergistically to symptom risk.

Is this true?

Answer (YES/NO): NO